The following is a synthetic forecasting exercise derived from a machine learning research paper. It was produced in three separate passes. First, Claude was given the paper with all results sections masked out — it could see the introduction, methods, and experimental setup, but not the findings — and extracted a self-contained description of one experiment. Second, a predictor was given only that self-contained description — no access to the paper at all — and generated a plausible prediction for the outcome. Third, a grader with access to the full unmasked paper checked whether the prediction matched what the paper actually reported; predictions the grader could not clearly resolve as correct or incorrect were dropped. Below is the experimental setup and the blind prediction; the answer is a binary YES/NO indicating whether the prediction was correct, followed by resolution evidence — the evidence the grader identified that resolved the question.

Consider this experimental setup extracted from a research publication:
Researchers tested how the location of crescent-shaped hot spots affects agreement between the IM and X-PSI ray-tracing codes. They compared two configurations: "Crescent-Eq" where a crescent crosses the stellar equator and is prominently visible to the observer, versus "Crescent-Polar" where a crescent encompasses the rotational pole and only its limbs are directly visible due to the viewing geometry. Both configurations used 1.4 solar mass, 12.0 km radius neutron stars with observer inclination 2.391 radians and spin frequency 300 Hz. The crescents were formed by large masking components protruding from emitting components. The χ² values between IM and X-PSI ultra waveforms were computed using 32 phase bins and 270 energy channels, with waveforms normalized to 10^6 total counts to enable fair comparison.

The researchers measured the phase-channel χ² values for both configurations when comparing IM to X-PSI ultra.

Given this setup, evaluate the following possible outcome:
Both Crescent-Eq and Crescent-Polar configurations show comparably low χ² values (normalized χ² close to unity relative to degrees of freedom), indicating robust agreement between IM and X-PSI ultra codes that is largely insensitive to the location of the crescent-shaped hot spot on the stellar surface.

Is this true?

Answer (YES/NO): NO